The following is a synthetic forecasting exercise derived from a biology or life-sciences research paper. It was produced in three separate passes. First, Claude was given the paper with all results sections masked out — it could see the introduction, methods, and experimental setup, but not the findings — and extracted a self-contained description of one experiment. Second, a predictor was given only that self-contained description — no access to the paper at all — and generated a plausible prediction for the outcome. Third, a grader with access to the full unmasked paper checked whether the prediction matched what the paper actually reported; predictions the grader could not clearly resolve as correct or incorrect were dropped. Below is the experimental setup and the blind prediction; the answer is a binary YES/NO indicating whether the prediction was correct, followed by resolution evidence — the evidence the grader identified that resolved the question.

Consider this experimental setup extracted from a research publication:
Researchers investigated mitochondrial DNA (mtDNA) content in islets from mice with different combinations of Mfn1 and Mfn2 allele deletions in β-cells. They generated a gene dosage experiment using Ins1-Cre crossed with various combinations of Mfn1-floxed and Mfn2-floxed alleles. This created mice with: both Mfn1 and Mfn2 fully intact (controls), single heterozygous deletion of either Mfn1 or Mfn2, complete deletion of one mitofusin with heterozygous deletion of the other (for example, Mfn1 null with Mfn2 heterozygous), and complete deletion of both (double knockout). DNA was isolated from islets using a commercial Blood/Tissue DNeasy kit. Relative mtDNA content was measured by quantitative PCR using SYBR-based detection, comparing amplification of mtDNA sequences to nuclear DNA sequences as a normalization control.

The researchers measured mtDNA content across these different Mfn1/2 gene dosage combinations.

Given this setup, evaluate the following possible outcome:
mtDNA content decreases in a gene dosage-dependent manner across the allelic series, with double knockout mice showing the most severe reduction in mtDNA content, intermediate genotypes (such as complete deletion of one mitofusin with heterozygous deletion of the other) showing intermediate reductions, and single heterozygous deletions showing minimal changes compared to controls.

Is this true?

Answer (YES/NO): NO